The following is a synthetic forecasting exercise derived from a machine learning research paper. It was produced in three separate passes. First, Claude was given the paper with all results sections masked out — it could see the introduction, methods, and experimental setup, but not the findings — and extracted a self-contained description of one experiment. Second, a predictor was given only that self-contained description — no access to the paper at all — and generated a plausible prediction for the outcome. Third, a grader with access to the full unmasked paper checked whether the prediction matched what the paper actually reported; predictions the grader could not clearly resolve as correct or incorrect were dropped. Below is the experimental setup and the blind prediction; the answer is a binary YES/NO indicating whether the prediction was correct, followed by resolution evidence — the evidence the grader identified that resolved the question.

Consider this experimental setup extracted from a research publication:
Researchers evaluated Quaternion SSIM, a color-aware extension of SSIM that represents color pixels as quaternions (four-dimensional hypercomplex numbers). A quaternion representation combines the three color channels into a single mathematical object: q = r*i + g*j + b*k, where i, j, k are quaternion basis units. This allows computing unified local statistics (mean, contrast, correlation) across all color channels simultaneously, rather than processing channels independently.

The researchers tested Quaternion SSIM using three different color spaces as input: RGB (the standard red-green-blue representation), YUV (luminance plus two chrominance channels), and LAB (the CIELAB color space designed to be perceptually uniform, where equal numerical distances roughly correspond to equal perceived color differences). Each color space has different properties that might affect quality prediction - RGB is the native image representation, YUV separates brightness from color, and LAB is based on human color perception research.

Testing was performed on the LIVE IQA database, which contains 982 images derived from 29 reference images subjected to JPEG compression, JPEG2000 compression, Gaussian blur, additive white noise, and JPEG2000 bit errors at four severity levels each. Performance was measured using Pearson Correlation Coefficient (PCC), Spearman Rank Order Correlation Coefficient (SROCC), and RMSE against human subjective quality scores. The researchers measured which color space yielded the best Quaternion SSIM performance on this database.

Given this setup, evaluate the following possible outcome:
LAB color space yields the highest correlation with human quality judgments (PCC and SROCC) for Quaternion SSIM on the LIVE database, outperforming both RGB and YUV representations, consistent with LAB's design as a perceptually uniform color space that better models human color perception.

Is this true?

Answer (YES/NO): NO